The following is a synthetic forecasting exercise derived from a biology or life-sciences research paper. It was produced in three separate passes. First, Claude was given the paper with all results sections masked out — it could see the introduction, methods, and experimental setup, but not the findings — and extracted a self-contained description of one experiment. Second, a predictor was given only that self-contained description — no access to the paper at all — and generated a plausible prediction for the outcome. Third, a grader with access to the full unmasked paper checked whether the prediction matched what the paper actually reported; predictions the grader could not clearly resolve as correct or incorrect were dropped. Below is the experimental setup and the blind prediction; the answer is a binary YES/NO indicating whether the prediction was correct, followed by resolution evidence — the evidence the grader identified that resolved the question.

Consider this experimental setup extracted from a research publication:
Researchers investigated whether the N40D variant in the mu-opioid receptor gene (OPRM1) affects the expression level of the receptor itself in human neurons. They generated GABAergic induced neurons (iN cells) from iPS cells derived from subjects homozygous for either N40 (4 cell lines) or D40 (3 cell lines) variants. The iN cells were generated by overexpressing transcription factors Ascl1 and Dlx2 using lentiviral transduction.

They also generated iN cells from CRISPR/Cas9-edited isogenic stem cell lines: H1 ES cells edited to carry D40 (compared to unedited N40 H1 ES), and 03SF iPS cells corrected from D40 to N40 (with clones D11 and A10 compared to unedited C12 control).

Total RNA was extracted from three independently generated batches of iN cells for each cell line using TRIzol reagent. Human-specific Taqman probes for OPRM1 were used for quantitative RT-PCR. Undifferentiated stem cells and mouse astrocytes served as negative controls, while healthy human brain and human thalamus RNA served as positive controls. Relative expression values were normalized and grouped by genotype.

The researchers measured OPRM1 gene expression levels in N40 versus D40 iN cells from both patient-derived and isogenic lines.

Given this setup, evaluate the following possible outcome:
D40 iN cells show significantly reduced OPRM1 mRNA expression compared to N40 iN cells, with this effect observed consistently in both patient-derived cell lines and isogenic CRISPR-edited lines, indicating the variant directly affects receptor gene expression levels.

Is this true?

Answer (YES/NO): NO